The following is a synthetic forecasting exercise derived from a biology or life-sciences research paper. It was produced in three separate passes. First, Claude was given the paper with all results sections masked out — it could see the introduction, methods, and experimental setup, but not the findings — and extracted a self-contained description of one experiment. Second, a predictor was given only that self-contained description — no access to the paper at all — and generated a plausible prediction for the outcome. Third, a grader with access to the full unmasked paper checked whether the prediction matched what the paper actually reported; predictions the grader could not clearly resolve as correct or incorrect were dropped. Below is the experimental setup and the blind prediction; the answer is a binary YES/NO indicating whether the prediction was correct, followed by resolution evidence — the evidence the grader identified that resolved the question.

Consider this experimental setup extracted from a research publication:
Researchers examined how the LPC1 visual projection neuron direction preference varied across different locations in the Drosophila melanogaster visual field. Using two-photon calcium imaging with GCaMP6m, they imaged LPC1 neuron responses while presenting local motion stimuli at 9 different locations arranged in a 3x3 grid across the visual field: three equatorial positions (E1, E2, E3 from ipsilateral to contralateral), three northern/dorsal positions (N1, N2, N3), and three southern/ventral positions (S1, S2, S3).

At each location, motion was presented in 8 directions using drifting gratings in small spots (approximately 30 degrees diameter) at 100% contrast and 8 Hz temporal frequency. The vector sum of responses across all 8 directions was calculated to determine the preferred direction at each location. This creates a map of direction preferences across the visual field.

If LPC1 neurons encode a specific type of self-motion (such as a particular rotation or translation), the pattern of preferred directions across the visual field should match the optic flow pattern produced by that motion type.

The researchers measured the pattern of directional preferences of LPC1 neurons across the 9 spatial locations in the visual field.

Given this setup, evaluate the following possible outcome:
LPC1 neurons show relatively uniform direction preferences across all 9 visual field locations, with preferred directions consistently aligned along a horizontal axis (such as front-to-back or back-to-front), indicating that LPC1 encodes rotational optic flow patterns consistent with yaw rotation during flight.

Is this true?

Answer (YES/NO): NO